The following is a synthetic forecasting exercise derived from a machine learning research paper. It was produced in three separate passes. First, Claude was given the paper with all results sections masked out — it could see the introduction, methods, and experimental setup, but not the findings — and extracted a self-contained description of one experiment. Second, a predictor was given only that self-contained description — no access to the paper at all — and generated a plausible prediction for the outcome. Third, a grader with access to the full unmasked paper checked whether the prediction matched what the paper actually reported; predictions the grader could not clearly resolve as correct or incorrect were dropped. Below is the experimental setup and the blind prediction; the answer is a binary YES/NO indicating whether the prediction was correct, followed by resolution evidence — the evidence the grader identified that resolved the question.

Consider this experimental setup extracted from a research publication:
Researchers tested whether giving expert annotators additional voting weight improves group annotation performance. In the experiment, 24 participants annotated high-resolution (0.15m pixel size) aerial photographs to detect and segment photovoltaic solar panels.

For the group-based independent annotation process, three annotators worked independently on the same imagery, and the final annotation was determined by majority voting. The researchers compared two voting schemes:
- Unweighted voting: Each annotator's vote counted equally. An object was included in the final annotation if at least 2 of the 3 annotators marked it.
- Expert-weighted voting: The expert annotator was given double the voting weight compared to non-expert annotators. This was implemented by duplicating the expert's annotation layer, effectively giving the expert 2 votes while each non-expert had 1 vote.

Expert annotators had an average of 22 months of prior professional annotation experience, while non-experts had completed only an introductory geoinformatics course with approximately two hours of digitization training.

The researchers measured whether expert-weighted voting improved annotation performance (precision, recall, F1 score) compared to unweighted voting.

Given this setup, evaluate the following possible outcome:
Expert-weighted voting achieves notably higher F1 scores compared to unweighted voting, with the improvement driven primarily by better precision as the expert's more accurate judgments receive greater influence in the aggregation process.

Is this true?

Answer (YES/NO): NO